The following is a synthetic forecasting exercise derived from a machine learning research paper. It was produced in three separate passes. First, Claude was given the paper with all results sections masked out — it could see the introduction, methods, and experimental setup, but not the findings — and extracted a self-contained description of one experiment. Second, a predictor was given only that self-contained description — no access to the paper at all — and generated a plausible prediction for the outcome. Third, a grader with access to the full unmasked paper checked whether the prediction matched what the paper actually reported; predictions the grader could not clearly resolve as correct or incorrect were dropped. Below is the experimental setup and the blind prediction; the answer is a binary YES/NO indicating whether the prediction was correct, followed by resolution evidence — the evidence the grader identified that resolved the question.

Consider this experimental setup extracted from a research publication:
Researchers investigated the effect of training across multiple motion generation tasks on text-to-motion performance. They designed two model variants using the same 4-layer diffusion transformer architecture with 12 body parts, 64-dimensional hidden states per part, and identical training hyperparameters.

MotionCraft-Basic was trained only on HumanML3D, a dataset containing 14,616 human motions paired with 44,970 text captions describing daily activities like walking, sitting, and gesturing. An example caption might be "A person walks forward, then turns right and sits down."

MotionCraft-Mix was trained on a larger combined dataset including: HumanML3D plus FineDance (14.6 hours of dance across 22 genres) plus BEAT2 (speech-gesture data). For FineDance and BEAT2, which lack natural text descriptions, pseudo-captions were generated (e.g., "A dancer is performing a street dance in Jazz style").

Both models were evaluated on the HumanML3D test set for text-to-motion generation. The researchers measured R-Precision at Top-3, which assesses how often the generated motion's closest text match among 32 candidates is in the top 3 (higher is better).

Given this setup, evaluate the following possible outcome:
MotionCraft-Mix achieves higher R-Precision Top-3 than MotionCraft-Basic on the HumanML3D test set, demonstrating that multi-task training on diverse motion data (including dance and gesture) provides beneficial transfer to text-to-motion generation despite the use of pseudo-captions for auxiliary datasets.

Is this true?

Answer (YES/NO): YES